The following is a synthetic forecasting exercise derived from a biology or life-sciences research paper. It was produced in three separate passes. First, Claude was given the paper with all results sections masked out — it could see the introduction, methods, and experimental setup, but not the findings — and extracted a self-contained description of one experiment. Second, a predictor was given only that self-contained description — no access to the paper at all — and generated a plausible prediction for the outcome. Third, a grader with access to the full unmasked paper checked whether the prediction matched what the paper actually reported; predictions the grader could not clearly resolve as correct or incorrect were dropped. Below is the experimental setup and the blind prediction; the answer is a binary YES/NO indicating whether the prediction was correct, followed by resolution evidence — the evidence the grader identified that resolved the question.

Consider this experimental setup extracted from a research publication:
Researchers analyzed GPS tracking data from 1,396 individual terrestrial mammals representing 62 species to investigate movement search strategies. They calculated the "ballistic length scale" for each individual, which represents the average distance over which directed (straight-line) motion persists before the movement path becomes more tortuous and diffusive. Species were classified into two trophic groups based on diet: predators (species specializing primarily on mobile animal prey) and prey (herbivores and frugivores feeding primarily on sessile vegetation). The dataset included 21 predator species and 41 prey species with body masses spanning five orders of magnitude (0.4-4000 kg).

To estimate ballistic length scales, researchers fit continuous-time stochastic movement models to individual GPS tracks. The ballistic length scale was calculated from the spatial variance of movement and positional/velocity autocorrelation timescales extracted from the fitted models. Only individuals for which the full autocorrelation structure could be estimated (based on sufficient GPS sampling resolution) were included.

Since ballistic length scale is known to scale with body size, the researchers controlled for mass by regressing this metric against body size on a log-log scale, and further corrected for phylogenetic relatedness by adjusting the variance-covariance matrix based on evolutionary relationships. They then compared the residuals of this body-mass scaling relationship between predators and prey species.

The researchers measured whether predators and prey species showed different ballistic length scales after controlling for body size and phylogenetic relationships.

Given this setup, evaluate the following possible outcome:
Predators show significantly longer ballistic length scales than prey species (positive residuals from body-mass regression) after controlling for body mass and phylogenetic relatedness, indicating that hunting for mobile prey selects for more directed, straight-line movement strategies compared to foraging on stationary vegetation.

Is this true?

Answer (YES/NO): YES